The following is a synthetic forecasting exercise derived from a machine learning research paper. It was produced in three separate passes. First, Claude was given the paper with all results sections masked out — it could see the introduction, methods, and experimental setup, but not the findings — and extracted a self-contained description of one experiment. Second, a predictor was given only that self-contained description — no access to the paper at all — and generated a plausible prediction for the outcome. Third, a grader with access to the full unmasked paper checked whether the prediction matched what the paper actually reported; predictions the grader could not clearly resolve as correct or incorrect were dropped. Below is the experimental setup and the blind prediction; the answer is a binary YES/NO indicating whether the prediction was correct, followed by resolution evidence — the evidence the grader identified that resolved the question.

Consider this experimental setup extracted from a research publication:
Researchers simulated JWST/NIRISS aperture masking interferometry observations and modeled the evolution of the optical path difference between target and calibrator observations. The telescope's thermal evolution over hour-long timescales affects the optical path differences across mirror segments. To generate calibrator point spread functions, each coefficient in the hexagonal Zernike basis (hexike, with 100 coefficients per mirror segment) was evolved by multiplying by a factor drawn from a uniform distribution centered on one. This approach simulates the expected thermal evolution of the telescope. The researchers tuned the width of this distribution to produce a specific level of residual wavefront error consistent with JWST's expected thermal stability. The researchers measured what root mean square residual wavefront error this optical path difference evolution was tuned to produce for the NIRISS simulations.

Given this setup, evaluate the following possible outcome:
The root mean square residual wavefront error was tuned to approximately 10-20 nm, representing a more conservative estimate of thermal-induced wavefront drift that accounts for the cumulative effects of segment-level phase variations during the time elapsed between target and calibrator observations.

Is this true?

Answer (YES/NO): YES